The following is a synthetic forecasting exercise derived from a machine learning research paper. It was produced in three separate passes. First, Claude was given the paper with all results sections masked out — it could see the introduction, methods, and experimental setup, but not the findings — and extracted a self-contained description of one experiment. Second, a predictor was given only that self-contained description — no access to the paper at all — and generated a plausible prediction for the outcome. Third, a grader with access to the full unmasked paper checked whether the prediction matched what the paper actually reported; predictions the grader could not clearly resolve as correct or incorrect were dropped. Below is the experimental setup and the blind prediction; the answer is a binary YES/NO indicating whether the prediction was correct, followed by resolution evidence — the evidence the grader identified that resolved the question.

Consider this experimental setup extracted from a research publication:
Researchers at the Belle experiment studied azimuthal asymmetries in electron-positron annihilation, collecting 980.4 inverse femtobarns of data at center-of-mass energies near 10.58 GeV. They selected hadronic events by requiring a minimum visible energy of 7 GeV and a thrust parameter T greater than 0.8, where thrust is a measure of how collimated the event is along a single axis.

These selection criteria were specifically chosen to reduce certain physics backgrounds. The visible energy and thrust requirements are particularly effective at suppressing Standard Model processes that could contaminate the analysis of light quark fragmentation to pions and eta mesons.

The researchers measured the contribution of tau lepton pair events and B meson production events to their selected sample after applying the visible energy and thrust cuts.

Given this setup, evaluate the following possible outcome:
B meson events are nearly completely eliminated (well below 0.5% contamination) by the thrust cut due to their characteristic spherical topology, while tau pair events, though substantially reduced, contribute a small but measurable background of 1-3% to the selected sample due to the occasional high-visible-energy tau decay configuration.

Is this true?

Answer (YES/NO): NO